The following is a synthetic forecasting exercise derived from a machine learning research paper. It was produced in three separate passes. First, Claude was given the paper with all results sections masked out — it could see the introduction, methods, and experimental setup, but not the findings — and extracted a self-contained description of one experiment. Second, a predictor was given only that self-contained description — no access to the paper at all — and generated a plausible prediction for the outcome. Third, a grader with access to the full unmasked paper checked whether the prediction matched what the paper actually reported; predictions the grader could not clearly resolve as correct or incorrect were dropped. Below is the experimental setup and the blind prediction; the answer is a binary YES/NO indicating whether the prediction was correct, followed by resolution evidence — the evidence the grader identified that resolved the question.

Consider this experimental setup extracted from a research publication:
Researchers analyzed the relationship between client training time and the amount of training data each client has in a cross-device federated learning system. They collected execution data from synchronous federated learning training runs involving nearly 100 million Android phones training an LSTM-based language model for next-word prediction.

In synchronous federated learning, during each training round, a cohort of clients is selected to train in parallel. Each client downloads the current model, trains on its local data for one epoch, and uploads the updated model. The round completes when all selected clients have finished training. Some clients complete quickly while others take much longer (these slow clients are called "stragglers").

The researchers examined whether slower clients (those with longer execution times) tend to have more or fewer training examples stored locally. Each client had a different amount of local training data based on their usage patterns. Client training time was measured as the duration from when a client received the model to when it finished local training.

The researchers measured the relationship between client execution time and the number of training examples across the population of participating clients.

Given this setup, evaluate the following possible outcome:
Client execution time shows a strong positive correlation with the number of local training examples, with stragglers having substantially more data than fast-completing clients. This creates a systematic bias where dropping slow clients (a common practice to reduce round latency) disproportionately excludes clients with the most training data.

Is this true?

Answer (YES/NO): YES